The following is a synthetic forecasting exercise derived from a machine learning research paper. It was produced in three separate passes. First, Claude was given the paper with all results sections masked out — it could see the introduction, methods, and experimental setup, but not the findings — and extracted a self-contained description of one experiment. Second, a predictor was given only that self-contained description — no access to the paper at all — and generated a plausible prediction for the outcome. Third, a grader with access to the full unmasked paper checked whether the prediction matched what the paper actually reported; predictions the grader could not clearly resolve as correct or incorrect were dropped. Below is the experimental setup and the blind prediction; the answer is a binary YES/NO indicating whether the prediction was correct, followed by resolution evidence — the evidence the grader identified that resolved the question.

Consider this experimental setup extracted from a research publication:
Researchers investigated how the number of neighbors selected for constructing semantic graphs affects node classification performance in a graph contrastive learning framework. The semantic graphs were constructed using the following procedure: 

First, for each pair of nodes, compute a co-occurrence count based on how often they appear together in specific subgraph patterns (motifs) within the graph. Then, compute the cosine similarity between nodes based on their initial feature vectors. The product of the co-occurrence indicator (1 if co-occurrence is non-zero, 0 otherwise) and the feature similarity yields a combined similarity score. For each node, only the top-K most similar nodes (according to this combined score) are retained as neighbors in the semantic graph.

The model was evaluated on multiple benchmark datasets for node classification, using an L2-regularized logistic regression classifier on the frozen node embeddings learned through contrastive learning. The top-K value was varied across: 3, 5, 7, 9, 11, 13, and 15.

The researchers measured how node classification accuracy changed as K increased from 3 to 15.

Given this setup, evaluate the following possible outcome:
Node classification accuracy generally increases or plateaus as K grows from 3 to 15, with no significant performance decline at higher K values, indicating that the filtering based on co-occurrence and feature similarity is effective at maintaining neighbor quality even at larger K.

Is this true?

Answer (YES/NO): NO